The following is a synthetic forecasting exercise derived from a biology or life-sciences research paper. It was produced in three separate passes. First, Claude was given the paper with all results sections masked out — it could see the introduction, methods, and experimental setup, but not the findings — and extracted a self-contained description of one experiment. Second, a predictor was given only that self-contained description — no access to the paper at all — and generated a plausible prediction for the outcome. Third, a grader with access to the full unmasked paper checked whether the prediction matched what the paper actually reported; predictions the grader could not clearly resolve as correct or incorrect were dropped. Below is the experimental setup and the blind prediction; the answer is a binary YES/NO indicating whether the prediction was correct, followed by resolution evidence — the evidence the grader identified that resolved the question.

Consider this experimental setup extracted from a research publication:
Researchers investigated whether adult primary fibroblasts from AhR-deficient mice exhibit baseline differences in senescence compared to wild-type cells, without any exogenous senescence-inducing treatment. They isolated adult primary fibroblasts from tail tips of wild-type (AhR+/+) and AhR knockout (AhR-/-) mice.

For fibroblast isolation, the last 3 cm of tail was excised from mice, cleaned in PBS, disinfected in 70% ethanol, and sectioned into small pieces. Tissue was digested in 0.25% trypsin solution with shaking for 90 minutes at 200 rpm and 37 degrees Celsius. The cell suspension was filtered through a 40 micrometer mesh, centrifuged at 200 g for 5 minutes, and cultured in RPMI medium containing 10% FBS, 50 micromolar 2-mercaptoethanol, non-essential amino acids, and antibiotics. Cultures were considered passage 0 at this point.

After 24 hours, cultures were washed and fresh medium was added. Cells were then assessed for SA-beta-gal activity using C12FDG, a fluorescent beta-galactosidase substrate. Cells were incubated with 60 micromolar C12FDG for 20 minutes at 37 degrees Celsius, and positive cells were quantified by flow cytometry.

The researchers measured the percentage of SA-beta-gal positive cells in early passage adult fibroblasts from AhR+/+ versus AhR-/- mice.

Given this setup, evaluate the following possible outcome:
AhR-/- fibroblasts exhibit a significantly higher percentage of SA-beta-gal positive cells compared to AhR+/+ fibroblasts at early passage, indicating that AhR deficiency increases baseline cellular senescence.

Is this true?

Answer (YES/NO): YES